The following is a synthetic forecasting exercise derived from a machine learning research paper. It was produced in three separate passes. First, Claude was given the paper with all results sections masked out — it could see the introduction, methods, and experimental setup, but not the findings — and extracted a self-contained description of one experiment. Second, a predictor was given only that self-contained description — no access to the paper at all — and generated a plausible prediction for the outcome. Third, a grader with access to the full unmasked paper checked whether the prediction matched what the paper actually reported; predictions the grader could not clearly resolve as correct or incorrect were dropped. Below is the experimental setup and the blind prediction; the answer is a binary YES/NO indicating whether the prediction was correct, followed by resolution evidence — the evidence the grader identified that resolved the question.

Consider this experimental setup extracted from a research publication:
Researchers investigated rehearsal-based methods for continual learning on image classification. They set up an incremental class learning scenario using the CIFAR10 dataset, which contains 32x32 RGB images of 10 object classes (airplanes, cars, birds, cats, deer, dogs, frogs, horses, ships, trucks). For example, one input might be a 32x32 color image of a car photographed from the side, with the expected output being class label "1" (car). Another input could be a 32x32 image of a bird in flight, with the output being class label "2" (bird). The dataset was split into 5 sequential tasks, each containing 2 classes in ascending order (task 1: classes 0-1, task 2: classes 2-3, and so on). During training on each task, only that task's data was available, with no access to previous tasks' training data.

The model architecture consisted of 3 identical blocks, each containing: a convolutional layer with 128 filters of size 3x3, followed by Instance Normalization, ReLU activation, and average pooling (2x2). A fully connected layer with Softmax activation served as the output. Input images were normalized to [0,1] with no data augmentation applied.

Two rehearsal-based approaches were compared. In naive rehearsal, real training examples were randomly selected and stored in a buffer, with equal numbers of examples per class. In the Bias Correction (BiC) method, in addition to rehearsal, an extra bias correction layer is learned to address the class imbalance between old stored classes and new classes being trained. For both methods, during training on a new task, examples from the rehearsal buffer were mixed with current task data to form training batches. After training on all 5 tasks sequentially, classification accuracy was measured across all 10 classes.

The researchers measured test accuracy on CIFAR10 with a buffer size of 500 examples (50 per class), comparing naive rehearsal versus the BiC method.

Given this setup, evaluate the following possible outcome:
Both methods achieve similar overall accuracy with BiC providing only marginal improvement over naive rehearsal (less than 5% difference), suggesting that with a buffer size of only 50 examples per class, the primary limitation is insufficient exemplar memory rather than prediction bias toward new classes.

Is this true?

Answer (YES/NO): YES